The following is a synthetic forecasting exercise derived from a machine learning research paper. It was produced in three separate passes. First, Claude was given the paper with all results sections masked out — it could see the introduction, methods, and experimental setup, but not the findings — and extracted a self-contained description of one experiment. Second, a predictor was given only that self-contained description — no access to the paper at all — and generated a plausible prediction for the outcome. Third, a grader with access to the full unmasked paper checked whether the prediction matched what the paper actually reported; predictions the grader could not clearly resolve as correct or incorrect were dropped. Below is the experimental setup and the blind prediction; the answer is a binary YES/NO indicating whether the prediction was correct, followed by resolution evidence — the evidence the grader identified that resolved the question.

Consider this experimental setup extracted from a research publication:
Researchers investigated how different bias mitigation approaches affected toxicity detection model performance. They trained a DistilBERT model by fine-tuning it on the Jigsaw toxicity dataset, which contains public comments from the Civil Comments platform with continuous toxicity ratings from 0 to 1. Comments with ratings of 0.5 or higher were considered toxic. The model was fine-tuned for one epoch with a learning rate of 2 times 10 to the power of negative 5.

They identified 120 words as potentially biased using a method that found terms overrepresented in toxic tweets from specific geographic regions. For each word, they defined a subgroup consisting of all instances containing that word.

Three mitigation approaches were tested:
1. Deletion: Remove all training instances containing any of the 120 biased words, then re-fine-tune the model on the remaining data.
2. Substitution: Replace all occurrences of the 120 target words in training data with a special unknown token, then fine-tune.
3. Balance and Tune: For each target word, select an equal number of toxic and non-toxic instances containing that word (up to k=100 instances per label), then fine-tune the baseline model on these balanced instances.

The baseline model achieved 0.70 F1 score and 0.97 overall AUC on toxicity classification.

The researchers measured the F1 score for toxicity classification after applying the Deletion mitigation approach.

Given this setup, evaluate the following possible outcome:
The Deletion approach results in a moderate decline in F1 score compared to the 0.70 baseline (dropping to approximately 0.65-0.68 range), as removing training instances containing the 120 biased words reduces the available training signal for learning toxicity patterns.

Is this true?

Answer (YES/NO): NO